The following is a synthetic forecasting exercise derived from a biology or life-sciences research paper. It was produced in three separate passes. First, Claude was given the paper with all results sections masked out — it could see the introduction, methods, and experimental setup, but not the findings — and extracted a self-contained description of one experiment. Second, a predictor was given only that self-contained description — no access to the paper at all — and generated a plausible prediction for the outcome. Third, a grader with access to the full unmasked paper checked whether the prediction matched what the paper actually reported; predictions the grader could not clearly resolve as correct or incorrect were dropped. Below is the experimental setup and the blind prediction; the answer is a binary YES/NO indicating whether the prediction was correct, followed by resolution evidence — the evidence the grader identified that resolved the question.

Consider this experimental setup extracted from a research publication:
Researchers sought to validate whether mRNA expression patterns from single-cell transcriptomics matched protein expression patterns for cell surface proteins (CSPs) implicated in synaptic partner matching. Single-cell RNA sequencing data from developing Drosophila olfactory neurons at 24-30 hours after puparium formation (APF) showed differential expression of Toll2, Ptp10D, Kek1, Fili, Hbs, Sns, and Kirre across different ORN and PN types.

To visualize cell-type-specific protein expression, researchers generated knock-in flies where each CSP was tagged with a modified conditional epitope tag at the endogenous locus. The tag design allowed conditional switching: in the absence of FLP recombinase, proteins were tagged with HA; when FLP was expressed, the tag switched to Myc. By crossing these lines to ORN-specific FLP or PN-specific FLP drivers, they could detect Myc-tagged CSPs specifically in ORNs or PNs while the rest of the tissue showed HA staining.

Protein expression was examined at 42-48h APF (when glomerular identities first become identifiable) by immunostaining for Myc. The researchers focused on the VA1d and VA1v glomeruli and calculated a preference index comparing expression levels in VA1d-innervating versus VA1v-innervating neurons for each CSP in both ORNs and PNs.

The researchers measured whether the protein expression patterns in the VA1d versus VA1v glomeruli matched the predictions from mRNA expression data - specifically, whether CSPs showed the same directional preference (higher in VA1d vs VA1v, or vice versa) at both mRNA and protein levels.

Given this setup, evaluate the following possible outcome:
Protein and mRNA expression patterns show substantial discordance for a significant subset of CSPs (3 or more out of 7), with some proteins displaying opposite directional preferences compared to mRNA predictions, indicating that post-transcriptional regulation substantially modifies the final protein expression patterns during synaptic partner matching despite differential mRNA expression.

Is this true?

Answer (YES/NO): NO